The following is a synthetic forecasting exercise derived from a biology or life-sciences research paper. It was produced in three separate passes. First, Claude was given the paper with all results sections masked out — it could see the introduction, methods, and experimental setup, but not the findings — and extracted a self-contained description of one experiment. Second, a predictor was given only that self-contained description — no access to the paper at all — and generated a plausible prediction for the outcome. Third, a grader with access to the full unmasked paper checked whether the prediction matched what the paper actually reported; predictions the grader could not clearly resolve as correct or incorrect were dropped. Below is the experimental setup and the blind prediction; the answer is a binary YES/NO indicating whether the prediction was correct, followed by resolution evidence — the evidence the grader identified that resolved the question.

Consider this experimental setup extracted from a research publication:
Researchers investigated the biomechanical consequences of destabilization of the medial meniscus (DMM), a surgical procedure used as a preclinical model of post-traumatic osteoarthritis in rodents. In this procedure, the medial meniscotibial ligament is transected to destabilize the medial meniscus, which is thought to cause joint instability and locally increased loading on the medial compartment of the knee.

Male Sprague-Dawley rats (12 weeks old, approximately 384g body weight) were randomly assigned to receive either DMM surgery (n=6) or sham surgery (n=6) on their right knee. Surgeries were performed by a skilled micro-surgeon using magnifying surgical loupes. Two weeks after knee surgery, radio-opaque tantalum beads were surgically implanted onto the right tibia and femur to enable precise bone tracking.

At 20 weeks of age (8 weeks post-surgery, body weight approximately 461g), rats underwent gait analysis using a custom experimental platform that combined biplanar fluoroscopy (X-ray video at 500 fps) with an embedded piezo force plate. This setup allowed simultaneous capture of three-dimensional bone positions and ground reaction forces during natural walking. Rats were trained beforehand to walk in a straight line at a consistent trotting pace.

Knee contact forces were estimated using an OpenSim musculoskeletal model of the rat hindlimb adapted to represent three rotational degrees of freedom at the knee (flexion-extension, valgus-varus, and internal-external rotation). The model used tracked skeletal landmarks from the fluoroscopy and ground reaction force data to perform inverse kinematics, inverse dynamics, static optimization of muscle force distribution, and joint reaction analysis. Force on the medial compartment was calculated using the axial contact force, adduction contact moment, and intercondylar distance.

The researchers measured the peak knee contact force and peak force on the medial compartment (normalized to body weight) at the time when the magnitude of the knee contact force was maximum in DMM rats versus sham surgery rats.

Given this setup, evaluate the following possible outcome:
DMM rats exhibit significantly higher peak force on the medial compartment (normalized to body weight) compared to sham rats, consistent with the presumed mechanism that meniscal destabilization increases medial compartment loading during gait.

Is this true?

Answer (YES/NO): NO